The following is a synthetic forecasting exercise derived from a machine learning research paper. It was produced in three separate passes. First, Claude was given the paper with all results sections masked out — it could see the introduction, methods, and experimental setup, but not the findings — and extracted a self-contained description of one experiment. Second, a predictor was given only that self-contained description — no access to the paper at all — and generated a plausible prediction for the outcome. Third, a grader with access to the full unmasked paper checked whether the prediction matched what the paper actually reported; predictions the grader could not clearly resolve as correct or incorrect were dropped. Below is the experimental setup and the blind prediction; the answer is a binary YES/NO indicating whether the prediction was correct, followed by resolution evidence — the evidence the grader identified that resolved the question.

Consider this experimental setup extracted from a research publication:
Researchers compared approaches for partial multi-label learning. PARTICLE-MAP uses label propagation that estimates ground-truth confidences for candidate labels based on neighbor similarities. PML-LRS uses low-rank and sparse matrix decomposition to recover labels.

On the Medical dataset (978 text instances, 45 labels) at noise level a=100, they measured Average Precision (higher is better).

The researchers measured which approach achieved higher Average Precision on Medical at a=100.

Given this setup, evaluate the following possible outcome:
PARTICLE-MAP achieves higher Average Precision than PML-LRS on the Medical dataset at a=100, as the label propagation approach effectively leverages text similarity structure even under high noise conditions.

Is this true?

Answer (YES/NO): NO